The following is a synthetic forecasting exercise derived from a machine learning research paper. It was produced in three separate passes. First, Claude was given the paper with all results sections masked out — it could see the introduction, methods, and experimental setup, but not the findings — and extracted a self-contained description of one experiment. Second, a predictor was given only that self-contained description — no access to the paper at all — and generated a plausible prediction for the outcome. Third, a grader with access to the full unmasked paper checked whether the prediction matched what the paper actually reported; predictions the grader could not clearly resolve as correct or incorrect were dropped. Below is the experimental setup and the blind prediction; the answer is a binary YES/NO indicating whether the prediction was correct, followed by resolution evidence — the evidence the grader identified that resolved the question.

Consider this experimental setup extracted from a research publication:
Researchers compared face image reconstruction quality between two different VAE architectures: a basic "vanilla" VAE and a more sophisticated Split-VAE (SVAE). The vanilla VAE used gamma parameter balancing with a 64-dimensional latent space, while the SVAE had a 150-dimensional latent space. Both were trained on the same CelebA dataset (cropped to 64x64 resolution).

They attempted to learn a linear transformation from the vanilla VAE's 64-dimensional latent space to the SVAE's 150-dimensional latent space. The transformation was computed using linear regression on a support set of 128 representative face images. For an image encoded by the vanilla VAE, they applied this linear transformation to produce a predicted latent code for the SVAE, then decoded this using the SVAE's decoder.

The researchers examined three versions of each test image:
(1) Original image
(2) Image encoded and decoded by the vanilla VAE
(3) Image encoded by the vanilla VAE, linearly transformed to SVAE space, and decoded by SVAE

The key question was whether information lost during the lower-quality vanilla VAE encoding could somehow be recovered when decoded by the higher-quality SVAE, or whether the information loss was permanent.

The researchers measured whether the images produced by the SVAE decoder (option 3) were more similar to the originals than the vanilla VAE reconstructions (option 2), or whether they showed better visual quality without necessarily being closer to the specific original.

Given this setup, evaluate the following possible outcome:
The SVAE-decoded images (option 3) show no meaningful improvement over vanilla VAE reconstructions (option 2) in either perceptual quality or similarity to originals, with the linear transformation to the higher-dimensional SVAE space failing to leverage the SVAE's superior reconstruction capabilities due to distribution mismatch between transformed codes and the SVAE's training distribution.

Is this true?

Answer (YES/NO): NO